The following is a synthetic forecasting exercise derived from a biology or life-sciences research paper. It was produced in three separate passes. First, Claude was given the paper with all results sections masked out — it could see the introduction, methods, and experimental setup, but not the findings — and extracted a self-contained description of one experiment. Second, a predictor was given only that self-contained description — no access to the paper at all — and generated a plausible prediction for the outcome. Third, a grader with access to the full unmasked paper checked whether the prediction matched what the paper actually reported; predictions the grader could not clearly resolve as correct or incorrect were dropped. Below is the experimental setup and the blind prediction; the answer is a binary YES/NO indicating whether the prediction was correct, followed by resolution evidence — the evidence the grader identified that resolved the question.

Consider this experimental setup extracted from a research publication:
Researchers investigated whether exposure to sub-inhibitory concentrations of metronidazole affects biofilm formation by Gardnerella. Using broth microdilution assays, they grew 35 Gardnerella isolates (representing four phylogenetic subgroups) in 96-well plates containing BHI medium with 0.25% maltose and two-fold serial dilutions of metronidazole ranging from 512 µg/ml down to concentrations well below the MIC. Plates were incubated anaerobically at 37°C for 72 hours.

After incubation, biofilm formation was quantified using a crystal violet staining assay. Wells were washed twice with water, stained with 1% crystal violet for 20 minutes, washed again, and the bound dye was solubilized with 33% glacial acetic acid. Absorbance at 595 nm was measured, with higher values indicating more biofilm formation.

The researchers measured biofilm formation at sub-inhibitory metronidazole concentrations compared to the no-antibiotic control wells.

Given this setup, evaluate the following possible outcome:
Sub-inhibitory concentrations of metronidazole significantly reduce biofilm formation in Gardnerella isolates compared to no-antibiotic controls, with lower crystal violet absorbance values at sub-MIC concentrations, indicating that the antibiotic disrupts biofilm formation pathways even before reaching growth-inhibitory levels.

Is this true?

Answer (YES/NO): NO